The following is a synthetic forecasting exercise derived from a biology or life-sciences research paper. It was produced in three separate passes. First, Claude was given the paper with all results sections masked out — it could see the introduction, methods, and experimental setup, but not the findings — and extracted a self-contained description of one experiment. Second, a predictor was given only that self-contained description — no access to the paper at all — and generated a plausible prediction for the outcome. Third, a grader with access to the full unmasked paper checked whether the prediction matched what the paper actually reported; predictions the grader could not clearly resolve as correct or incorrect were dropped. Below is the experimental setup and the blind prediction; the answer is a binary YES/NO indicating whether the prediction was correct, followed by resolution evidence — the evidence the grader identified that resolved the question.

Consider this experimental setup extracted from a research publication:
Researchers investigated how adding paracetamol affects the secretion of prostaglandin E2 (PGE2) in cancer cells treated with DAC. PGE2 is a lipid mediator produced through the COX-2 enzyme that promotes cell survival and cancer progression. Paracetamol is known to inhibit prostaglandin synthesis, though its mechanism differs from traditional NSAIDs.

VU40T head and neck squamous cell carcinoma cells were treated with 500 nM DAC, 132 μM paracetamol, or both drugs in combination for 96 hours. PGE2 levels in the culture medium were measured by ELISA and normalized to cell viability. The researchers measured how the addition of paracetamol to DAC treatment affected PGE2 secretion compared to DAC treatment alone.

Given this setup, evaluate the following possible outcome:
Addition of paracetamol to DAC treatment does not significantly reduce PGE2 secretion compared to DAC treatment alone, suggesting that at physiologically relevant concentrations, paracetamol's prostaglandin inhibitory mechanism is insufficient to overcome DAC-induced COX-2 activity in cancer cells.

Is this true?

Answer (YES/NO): NO